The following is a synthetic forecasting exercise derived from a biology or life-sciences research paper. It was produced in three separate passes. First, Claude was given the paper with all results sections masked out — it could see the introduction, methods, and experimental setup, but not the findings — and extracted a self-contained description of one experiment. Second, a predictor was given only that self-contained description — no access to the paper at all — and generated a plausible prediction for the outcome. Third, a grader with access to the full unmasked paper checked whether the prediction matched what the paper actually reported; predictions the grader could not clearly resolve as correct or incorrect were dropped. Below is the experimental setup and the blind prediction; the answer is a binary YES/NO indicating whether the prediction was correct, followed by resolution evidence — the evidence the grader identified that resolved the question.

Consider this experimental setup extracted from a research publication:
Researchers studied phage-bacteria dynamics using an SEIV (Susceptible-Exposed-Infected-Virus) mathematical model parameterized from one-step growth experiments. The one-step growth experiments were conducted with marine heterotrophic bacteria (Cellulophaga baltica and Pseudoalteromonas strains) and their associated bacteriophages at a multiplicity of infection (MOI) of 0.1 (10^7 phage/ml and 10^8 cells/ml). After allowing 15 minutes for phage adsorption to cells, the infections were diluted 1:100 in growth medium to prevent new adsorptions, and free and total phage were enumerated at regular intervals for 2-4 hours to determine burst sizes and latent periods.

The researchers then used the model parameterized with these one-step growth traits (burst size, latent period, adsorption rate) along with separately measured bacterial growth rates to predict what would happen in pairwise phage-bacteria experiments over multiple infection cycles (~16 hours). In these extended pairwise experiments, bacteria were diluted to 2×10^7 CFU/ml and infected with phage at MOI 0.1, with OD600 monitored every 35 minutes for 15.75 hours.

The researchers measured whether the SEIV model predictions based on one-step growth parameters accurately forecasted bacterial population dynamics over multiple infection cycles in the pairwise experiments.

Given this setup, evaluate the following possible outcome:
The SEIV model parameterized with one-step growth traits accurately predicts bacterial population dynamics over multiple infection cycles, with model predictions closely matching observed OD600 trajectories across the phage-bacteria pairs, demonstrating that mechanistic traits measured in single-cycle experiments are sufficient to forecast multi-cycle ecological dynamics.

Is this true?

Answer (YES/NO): NO